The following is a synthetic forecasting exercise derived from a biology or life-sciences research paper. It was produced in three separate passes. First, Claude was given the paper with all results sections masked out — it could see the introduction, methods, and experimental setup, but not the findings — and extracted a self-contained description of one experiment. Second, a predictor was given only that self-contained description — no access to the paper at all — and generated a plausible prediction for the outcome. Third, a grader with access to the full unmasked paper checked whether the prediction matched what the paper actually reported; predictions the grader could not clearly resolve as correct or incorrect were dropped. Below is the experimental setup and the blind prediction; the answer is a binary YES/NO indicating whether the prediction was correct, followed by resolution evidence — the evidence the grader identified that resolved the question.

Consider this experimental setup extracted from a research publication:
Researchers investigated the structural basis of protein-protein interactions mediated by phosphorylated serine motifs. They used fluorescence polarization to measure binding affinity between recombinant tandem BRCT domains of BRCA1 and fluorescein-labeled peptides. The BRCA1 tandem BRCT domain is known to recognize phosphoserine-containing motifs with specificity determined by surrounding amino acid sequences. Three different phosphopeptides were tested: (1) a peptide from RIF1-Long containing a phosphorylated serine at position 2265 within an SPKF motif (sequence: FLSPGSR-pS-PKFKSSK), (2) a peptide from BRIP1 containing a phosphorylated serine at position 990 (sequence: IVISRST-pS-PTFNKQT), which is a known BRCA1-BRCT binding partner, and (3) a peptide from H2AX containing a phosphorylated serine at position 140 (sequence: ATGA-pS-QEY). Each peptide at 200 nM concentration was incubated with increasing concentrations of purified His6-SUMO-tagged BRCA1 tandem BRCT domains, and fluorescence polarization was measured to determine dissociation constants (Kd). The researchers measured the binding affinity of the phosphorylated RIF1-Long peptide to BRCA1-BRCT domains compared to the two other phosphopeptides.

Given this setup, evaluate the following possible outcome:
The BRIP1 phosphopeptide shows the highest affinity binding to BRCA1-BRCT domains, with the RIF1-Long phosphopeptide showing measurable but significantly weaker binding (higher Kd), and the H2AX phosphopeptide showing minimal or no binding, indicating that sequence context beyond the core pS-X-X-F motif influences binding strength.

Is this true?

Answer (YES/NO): NO